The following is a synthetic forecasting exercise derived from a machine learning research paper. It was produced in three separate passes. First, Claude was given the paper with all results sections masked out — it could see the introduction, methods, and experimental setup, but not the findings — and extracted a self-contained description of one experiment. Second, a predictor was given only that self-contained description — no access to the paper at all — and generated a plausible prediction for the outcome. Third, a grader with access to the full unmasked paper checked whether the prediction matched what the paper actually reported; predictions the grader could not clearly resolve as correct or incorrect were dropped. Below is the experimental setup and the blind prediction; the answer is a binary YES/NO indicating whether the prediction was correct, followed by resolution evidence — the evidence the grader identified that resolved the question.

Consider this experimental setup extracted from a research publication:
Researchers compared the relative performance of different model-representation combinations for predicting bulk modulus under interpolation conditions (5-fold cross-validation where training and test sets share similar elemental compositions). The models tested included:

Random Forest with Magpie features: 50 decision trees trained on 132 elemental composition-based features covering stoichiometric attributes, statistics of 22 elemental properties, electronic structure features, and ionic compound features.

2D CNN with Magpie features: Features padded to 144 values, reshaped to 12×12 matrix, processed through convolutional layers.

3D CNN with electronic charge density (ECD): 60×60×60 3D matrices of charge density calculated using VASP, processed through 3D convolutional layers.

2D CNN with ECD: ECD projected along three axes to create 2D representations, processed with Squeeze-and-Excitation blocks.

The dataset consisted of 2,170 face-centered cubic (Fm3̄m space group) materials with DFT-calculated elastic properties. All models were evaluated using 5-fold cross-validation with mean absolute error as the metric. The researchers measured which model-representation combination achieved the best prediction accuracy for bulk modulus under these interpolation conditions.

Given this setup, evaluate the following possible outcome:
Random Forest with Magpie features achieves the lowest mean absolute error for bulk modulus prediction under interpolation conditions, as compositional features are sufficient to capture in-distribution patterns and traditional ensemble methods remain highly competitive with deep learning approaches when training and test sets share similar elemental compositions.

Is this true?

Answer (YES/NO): NO